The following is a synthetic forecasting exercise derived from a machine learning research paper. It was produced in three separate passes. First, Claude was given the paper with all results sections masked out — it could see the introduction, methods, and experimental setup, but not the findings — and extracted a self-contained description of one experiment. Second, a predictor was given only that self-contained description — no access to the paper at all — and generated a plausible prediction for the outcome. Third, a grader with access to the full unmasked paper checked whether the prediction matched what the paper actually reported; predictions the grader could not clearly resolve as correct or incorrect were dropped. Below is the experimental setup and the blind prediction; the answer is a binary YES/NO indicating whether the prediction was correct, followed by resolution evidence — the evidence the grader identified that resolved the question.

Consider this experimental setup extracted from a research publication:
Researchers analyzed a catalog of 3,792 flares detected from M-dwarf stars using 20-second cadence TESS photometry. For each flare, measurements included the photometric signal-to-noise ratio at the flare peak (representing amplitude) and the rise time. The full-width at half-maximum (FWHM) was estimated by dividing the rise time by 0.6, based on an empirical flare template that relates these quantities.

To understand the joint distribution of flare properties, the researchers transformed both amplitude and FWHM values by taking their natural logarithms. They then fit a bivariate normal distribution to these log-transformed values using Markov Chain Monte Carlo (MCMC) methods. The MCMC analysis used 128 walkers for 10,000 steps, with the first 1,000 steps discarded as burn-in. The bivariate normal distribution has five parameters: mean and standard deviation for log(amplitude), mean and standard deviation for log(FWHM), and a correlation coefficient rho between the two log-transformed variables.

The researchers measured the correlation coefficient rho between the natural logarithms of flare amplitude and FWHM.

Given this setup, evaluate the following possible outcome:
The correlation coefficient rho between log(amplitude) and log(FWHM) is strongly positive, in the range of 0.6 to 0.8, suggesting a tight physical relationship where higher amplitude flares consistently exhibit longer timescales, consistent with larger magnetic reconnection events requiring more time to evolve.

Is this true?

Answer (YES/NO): NO